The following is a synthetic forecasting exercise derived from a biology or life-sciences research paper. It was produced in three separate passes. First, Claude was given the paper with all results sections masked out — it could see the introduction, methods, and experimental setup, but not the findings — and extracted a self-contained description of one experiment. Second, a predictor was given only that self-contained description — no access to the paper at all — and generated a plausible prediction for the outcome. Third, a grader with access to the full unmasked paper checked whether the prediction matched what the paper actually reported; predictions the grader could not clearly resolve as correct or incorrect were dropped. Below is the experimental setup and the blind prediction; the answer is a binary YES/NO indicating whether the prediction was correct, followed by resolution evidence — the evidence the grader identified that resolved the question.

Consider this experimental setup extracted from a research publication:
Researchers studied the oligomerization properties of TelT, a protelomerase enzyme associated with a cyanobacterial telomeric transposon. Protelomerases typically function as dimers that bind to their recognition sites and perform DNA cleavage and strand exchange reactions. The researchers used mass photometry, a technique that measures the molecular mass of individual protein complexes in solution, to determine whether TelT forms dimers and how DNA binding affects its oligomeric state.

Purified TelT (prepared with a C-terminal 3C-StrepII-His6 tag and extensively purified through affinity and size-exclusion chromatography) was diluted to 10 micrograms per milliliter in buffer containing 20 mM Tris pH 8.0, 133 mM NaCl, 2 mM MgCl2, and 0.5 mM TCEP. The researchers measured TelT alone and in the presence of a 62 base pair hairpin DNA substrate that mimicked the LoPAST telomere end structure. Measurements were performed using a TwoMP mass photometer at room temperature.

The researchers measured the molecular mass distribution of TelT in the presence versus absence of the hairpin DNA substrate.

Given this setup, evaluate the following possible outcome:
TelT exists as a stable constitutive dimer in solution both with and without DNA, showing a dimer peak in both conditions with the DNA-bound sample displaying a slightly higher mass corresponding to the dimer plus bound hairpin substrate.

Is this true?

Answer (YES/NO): YES